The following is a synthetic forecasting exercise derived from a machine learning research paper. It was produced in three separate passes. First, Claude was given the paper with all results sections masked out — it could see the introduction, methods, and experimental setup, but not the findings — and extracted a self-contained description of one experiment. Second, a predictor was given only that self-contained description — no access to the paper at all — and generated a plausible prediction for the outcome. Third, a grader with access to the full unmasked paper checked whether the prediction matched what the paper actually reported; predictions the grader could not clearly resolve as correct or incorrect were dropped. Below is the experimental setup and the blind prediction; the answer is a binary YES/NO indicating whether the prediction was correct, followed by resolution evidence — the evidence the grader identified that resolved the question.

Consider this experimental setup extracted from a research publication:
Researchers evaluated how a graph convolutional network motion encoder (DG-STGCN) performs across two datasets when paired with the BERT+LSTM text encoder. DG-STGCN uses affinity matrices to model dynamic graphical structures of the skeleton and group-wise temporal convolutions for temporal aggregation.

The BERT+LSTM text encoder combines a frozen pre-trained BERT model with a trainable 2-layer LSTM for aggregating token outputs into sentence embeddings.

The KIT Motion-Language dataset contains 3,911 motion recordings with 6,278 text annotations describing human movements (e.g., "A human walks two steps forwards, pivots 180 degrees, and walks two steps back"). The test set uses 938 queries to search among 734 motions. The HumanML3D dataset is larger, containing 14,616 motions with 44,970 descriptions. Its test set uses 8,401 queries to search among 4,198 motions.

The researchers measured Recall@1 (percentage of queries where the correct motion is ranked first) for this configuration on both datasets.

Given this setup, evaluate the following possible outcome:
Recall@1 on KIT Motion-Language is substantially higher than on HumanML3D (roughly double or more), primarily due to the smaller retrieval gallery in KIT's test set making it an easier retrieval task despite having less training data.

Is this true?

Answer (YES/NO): YES